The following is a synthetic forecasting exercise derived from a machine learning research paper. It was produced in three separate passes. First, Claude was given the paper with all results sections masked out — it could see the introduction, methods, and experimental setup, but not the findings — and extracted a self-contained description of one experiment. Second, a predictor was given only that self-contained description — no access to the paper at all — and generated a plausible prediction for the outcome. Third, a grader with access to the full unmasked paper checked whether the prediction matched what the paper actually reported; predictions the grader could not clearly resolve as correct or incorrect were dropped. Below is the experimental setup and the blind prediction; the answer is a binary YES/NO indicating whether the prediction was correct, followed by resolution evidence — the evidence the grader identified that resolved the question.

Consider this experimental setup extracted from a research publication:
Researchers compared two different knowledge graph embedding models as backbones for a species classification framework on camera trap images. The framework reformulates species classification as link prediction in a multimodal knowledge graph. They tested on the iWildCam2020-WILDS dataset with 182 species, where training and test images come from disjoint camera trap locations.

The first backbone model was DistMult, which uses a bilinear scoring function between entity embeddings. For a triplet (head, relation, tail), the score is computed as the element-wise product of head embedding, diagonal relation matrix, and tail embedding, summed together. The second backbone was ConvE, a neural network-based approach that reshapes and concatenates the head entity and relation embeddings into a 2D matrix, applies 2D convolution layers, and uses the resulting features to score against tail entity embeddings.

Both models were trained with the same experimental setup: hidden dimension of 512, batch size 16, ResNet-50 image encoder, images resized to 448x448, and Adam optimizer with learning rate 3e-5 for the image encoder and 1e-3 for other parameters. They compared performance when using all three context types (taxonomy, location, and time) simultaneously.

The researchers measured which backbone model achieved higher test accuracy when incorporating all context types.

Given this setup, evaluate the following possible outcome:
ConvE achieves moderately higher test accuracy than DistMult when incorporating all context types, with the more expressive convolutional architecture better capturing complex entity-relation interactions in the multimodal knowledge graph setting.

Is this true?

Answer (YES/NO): NO